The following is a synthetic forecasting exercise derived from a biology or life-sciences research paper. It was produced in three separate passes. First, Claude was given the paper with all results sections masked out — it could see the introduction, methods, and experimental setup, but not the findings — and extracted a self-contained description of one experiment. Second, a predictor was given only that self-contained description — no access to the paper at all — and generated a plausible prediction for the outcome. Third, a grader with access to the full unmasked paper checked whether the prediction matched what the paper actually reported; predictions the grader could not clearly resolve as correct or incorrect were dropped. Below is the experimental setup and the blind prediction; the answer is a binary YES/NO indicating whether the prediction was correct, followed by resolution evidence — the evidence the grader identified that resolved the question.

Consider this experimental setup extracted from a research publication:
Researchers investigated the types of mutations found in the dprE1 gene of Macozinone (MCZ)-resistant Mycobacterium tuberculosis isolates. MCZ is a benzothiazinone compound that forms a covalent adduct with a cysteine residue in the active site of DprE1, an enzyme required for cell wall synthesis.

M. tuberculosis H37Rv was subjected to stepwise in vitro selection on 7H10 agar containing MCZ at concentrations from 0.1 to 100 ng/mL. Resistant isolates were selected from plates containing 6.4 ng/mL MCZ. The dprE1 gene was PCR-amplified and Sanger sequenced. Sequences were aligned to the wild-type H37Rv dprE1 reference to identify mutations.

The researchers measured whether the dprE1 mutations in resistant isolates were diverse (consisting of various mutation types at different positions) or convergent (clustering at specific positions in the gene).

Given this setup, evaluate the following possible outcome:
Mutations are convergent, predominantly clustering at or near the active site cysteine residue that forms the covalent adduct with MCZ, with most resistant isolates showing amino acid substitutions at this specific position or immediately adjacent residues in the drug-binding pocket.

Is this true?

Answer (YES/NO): NO